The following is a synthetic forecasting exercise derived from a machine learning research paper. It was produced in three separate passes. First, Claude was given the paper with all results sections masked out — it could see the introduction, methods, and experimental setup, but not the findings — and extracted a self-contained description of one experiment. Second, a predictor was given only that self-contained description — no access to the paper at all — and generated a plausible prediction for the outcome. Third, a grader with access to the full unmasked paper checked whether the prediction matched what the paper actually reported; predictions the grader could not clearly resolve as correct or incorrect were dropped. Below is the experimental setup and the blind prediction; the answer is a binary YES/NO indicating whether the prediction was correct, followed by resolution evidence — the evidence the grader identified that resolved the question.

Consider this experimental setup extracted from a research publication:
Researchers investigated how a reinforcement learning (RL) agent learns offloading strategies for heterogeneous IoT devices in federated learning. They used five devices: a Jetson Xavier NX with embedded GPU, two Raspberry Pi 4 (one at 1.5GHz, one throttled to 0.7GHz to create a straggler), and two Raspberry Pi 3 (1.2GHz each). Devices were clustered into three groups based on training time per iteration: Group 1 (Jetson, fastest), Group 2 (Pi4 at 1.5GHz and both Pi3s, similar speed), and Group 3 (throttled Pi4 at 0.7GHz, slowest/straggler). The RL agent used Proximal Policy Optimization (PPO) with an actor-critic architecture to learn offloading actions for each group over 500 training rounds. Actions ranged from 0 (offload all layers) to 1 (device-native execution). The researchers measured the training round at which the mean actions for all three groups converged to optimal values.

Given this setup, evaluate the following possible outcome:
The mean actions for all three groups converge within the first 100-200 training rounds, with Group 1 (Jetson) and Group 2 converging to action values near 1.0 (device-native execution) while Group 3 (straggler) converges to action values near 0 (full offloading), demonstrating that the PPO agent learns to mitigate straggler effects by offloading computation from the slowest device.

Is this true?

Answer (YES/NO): NO